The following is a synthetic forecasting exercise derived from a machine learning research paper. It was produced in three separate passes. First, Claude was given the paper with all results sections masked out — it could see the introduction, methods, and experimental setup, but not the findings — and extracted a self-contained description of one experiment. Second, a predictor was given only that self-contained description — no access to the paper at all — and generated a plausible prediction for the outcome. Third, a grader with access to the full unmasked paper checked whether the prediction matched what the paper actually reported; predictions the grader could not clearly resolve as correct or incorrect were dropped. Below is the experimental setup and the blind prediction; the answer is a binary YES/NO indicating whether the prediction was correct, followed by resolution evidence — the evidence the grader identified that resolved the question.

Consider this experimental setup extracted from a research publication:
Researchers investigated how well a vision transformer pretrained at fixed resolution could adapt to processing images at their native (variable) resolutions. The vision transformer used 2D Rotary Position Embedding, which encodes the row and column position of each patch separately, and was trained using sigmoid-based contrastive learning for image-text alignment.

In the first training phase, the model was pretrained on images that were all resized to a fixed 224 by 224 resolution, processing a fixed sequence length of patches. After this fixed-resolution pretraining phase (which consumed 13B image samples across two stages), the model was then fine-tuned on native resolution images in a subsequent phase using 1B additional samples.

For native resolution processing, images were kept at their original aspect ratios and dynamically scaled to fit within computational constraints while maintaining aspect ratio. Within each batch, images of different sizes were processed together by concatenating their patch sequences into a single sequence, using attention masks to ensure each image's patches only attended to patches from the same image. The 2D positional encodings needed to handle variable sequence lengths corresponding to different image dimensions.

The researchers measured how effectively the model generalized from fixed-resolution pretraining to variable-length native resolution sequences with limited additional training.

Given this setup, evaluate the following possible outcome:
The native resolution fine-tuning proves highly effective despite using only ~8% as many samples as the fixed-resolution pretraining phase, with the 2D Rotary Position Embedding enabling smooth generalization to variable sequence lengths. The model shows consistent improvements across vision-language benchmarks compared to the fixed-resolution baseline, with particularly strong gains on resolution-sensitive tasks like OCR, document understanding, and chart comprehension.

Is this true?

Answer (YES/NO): YES